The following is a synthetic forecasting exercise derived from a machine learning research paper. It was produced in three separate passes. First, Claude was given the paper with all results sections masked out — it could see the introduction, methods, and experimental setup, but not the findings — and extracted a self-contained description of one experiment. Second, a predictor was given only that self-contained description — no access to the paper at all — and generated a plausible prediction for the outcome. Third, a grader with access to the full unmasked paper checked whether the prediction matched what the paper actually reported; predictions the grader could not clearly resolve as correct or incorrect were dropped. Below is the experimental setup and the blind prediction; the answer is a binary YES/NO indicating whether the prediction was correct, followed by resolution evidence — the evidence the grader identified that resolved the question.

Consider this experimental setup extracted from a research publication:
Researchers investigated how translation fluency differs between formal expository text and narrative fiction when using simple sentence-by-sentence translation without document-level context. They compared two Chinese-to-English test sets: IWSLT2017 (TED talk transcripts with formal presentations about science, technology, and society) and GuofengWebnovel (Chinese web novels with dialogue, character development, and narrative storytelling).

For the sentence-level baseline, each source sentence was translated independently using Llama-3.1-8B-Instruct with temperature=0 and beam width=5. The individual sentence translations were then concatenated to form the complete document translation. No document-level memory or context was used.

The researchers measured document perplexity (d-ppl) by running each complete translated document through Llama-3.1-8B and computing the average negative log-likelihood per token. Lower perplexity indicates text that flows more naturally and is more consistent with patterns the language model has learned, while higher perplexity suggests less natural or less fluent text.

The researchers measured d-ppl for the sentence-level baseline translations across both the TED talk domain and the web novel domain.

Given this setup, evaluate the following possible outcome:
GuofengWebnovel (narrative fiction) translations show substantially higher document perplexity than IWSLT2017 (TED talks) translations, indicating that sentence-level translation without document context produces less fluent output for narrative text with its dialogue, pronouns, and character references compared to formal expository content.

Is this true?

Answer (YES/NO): NO